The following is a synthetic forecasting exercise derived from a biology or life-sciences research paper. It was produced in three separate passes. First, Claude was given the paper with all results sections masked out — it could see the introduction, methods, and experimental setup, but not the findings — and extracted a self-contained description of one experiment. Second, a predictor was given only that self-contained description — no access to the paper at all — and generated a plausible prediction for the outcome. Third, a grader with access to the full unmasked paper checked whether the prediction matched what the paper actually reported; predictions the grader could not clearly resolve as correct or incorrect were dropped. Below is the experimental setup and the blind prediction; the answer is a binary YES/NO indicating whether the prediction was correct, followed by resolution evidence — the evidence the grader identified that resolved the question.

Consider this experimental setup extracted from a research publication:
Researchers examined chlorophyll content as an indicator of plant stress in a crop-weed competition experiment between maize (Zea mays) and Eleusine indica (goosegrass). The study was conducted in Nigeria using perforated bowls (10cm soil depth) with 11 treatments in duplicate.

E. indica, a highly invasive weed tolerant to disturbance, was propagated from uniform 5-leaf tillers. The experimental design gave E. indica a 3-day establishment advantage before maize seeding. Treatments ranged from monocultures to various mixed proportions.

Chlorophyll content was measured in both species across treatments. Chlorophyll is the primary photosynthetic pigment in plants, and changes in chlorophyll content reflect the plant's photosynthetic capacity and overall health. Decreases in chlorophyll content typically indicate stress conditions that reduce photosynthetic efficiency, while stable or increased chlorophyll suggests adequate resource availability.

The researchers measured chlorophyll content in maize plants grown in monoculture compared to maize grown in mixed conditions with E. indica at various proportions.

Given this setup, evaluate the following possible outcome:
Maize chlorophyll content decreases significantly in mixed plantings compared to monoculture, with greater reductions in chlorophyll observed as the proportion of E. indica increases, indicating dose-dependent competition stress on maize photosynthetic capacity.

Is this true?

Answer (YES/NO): NO